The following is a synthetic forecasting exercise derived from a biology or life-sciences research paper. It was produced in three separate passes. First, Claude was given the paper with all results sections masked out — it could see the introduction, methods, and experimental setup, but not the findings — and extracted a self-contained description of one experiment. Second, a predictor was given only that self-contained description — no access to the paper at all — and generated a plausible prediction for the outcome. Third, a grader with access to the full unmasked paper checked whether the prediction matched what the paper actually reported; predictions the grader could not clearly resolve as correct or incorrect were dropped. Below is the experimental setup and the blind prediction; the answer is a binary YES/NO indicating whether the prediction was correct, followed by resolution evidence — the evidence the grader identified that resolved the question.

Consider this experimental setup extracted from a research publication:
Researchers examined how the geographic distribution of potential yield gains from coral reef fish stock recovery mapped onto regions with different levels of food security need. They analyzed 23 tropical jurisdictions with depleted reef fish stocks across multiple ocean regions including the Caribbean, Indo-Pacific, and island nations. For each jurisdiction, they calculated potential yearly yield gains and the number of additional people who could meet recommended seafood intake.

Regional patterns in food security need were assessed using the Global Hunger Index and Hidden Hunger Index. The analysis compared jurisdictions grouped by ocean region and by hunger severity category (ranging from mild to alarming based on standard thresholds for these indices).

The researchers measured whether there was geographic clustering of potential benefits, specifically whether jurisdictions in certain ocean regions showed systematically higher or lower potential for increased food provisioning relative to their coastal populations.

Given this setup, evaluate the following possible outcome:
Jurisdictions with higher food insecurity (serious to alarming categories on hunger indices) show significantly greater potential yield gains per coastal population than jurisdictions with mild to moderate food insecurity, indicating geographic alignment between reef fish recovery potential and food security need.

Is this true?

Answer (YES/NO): NO